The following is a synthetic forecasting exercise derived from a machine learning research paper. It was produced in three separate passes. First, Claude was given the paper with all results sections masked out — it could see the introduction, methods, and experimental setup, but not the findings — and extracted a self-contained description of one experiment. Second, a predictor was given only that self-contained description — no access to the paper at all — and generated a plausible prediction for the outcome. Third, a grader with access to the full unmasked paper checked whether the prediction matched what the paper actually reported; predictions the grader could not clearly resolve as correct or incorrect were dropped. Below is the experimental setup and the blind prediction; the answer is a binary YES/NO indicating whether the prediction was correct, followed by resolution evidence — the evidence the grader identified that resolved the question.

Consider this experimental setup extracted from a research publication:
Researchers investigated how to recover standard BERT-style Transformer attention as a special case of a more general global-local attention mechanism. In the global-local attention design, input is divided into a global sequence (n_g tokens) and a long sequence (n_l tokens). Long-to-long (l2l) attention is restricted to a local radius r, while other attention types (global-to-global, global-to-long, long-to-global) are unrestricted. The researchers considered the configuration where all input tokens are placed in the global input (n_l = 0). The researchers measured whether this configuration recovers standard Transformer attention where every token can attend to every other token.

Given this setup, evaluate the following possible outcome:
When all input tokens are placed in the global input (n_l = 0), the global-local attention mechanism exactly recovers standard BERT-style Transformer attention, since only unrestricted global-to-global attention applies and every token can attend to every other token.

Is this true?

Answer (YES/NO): YES